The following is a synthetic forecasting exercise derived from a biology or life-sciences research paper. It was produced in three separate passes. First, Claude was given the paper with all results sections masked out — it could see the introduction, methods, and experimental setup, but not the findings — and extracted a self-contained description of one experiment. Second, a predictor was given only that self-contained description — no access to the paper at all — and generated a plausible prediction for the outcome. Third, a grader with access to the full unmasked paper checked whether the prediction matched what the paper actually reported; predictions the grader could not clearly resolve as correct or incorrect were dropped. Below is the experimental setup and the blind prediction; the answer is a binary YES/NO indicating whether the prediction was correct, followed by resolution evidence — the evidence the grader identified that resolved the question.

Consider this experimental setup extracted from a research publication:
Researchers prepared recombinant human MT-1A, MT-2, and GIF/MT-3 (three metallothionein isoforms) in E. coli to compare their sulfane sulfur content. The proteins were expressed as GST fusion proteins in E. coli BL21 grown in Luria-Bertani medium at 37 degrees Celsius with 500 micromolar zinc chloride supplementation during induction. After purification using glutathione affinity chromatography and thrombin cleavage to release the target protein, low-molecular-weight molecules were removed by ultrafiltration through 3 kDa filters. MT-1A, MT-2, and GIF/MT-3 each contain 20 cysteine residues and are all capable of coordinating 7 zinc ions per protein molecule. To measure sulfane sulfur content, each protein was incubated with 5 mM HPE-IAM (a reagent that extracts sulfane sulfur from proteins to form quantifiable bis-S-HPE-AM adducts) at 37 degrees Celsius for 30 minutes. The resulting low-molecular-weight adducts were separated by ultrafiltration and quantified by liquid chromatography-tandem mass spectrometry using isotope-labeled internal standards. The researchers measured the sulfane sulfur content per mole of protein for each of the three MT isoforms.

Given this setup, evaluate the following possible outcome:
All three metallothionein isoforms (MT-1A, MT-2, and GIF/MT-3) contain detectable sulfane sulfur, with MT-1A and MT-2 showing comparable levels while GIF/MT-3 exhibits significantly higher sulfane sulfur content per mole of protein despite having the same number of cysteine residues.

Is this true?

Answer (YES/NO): NO